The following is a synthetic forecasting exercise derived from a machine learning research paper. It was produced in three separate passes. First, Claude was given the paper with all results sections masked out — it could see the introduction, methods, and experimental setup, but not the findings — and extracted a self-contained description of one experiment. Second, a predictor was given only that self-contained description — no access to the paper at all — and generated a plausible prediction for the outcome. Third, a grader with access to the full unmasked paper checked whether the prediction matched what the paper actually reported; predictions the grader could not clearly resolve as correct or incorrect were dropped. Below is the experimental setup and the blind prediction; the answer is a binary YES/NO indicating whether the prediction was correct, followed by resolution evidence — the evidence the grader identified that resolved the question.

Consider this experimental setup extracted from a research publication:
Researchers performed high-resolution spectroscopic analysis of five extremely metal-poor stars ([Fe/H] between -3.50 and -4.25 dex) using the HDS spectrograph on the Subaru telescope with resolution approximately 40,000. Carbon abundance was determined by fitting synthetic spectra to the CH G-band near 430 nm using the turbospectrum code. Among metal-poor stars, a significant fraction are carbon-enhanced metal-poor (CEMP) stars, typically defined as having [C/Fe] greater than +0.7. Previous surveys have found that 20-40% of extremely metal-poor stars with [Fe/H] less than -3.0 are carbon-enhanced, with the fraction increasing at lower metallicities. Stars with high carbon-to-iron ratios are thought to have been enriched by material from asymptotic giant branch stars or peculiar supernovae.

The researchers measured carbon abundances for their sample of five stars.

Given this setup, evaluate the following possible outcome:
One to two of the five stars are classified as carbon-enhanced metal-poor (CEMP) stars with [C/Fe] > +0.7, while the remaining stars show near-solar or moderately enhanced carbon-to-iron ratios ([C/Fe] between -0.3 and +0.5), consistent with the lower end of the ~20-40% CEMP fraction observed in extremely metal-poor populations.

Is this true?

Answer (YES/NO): NO